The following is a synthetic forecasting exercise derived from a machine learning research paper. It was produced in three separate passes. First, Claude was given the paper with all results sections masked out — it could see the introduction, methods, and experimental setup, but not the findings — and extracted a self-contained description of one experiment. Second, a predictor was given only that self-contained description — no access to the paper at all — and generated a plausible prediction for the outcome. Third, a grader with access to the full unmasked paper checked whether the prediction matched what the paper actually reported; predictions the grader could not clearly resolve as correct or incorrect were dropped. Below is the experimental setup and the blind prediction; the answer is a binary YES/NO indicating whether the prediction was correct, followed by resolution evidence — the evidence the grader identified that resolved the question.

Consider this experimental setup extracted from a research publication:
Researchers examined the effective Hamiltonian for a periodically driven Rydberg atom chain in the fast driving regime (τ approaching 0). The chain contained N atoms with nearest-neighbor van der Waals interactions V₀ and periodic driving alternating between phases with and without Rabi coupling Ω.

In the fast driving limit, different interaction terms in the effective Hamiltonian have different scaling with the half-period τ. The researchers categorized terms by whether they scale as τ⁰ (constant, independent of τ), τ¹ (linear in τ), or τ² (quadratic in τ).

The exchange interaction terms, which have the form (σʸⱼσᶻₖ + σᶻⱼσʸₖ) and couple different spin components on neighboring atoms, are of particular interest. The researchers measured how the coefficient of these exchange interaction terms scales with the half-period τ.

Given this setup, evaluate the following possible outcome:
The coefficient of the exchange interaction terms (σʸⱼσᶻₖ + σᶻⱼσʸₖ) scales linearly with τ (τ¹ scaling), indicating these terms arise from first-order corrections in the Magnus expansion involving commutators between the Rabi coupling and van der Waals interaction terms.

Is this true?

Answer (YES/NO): YES